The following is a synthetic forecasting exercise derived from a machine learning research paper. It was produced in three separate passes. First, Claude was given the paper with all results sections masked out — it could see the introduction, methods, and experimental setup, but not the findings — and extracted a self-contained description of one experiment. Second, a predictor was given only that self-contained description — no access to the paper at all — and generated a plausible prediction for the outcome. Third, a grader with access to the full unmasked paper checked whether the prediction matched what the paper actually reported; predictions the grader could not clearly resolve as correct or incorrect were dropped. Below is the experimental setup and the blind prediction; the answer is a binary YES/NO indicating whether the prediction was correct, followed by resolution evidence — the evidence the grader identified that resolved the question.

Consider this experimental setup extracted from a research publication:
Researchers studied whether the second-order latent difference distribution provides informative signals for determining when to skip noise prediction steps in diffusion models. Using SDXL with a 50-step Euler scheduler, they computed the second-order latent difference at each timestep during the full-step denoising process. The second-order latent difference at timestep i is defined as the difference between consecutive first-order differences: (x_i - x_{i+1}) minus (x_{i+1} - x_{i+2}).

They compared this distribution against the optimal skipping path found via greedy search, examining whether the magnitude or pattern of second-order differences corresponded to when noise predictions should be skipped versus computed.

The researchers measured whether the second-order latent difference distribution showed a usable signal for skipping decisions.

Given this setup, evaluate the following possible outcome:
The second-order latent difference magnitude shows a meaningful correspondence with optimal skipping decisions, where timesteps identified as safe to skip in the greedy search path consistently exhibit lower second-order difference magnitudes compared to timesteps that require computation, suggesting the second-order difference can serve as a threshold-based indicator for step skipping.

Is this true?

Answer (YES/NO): NO